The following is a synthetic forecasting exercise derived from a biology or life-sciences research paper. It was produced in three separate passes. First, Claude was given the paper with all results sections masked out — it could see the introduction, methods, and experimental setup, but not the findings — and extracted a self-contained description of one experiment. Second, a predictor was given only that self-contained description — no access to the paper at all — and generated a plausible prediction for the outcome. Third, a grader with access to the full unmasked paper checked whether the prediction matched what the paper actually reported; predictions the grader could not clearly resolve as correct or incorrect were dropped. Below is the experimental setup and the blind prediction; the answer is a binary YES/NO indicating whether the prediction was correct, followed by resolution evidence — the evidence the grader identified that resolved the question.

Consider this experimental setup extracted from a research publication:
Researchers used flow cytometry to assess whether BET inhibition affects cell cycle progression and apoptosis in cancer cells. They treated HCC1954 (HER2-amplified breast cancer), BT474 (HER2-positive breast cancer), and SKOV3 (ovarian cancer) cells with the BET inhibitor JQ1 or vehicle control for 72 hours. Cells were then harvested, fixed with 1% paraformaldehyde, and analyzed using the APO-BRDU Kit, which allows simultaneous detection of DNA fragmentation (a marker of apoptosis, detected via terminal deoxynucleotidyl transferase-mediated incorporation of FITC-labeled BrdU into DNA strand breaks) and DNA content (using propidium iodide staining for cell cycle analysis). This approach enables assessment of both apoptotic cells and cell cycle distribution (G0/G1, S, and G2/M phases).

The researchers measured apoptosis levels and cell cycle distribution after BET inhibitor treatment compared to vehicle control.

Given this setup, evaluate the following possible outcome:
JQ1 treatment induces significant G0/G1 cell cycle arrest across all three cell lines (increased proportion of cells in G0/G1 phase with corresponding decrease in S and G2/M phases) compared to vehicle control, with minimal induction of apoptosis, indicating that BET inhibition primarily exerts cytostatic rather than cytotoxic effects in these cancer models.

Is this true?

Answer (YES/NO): NO